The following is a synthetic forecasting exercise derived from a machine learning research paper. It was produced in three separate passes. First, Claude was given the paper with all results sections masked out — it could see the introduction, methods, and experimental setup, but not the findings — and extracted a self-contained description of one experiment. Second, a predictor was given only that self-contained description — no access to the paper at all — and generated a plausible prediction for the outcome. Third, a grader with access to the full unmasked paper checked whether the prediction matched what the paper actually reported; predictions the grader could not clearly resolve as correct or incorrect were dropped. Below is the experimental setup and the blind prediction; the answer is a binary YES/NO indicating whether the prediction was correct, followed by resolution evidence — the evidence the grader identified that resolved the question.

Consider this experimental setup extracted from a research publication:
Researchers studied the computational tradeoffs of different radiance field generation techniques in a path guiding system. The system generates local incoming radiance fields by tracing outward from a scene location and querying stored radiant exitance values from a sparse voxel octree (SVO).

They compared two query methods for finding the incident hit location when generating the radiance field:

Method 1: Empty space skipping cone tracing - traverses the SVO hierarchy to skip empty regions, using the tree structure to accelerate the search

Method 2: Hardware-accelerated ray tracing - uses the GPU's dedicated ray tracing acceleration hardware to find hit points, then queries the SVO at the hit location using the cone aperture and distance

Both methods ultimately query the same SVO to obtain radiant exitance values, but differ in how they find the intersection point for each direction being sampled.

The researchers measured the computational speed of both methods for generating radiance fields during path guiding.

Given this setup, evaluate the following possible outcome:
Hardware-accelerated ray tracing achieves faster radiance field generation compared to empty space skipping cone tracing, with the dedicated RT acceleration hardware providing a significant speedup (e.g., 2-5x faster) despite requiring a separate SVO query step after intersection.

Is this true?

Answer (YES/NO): YES